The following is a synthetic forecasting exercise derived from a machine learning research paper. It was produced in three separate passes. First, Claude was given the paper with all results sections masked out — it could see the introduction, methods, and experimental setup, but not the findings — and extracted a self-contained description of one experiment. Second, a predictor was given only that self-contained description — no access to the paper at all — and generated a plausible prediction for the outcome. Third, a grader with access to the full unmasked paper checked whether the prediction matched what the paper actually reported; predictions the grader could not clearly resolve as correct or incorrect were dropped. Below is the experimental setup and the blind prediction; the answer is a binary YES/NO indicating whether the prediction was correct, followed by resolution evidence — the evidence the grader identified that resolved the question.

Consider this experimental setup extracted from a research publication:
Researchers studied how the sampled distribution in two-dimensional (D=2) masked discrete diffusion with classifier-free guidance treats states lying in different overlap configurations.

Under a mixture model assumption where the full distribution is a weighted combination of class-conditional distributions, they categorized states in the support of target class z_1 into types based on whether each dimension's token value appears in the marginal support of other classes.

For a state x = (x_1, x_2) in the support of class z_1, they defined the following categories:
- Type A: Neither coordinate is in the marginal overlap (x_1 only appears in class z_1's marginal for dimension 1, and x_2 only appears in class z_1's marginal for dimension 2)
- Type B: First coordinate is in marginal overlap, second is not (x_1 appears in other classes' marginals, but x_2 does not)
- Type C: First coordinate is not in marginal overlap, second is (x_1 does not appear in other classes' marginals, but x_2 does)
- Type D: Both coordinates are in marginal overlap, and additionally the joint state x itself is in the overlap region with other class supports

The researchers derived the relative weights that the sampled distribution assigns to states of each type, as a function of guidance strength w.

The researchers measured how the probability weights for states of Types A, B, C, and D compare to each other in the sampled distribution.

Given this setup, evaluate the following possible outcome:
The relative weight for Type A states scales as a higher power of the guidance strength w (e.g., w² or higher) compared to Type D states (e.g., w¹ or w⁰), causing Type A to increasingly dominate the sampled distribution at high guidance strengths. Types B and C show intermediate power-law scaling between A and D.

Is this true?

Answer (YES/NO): NO